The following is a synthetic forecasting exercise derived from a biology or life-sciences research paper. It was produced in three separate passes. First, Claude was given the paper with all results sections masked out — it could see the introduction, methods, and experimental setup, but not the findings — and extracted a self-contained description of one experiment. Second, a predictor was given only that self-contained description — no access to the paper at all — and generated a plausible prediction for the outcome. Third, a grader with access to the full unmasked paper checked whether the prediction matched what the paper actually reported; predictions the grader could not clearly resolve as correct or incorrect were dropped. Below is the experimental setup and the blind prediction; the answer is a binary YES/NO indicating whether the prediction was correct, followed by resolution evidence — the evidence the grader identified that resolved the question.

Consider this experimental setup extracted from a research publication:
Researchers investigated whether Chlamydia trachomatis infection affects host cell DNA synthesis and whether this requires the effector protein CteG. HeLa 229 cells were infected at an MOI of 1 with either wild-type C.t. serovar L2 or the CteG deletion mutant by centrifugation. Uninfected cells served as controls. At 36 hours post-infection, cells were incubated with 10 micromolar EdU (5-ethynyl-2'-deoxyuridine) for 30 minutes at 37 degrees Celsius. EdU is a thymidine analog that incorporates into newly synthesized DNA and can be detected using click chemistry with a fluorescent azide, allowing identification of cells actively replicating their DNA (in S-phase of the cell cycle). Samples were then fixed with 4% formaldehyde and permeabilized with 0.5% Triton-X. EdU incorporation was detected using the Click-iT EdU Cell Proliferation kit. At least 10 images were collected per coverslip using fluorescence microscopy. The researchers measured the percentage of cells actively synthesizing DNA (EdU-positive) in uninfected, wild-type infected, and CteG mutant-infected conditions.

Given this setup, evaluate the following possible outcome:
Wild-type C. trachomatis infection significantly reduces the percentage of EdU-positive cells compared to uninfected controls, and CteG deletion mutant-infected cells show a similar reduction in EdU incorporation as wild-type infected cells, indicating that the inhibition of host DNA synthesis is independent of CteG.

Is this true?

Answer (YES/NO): NO